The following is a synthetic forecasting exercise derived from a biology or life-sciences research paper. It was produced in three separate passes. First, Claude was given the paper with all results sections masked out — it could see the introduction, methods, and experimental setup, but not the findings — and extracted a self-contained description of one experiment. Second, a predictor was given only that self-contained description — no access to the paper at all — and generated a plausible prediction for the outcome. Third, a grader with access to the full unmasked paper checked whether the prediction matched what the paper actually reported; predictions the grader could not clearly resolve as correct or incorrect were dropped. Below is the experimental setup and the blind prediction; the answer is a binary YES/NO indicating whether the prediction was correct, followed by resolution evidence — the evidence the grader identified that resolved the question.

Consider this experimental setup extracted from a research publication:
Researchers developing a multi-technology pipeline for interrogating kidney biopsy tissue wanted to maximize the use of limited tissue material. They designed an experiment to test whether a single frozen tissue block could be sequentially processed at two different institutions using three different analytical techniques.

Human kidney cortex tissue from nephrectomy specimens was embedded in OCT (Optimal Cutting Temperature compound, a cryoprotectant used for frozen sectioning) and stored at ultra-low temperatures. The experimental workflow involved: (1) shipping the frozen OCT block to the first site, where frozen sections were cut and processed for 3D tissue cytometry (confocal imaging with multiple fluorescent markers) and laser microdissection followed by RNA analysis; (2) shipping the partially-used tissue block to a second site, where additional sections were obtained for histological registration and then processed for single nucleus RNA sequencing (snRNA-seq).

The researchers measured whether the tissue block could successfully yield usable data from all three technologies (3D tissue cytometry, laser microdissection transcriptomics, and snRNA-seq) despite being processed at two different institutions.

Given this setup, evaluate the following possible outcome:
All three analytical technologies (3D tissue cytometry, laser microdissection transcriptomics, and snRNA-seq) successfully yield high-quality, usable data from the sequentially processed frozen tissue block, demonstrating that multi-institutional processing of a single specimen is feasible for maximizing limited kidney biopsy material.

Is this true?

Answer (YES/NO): YES